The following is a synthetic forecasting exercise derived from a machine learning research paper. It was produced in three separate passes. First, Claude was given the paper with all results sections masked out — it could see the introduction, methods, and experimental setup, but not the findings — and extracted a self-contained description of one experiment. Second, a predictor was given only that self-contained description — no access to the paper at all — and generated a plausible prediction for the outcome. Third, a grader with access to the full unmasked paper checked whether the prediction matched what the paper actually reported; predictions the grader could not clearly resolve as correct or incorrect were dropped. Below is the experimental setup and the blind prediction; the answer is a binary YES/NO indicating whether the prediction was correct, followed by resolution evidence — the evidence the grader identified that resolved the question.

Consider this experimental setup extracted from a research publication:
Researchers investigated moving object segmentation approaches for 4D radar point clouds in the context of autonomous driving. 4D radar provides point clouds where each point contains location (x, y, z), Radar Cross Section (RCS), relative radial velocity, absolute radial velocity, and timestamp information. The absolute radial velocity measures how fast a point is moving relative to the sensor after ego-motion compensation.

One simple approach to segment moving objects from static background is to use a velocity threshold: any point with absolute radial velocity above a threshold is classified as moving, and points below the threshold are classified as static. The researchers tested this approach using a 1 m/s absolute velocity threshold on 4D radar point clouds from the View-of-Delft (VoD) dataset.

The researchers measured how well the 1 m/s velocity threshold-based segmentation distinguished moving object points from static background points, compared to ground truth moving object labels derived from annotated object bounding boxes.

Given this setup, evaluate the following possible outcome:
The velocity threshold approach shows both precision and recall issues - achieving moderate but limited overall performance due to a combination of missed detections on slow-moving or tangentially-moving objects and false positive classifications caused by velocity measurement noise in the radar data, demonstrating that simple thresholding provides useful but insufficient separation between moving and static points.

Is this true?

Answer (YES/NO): NO